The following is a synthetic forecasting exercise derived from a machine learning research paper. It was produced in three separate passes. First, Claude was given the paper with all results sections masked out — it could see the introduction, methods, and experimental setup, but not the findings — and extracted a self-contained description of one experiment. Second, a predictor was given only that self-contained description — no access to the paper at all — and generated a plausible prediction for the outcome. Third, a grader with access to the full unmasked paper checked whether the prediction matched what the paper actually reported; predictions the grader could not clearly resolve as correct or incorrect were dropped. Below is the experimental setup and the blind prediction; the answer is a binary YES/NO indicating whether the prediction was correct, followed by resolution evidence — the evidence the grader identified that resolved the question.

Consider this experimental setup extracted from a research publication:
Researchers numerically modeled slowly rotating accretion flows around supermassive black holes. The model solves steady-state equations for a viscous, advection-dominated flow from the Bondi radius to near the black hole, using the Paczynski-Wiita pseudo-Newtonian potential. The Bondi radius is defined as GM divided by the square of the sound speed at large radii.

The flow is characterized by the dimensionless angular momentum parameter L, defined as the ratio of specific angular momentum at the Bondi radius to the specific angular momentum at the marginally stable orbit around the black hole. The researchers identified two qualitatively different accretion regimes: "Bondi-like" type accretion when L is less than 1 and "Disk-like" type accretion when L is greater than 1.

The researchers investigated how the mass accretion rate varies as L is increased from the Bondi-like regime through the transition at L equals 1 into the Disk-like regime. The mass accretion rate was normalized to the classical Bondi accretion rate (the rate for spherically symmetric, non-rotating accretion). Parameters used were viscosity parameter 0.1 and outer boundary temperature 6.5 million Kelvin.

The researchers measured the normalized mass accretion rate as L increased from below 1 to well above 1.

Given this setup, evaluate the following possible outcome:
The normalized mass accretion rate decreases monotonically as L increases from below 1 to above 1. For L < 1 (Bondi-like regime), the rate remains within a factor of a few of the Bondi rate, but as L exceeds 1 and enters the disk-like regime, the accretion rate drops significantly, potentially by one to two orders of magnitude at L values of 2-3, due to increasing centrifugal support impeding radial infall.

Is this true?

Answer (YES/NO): NO